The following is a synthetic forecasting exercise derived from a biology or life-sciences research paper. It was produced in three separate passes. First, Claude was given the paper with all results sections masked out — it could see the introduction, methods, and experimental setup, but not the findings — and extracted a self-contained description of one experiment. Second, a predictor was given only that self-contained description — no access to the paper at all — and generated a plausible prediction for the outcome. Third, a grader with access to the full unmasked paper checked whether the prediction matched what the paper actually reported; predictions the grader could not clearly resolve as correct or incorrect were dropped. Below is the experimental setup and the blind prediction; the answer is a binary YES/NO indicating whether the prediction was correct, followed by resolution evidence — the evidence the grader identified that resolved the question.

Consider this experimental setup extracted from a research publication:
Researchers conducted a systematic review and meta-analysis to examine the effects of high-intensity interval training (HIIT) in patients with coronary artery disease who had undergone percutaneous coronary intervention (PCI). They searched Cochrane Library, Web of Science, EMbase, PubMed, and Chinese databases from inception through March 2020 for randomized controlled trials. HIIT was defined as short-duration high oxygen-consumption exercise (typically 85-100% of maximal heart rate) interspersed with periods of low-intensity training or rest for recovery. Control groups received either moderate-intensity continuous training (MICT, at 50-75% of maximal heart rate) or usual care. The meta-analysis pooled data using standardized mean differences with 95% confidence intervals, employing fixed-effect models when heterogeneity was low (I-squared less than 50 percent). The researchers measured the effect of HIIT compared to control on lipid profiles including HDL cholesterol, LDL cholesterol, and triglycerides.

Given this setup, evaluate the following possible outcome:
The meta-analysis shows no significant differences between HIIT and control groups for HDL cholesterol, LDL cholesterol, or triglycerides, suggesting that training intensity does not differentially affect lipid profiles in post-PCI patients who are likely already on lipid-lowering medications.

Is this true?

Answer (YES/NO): NO